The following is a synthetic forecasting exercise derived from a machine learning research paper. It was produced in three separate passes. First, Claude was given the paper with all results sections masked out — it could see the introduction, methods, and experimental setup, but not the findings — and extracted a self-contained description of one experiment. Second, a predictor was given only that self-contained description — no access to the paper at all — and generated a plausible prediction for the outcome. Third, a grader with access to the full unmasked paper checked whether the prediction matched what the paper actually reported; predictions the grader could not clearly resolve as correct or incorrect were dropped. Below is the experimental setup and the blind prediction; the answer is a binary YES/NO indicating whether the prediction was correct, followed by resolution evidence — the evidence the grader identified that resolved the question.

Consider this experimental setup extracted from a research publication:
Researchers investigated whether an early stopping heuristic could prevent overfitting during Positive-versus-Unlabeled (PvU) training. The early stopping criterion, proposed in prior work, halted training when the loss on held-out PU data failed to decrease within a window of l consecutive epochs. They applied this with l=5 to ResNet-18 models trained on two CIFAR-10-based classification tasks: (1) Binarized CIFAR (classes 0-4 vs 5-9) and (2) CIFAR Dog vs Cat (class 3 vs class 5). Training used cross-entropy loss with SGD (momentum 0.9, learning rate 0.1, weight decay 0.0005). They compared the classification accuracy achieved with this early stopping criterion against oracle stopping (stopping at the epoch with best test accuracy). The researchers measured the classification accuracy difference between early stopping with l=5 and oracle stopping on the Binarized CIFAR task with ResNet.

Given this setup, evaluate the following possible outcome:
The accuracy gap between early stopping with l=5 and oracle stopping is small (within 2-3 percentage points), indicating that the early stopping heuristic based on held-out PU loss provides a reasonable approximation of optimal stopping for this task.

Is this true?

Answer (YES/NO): NO